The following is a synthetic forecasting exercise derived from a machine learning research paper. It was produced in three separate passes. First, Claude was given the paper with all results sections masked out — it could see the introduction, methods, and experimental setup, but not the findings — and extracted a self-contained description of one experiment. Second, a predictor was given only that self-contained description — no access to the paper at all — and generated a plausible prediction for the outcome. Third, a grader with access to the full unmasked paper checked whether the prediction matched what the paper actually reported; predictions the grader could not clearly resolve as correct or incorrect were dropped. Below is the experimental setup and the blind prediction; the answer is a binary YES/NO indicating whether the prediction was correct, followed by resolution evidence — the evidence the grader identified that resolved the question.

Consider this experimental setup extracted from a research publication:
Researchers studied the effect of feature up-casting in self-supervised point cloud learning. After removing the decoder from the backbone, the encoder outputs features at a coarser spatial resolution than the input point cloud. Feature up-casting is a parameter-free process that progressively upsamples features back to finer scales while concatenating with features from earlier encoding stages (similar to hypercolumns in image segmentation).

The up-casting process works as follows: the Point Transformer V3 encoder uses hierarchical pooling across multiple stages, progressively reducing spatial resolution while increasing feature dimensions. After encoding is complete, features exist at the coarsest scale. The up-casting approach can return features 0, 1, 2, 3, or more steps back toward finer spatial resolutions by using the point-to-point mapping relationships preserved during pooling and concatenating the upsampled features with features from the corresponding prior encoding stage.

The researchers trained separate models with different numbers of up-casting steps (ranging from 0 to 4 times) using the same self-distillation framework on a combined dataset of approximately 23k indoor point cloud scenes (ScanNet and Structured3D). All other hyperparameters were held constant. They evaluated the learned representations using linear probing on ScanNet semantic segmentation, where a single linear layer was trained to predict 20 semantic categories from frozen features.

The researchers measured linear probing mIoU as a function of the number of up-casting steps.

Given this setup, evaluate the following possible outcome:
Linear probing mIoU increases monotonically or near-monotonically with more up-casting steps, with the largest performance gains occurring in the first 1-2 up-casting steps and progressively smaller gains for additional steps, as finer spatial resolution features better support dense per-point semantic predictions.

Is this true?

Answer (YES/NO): NO